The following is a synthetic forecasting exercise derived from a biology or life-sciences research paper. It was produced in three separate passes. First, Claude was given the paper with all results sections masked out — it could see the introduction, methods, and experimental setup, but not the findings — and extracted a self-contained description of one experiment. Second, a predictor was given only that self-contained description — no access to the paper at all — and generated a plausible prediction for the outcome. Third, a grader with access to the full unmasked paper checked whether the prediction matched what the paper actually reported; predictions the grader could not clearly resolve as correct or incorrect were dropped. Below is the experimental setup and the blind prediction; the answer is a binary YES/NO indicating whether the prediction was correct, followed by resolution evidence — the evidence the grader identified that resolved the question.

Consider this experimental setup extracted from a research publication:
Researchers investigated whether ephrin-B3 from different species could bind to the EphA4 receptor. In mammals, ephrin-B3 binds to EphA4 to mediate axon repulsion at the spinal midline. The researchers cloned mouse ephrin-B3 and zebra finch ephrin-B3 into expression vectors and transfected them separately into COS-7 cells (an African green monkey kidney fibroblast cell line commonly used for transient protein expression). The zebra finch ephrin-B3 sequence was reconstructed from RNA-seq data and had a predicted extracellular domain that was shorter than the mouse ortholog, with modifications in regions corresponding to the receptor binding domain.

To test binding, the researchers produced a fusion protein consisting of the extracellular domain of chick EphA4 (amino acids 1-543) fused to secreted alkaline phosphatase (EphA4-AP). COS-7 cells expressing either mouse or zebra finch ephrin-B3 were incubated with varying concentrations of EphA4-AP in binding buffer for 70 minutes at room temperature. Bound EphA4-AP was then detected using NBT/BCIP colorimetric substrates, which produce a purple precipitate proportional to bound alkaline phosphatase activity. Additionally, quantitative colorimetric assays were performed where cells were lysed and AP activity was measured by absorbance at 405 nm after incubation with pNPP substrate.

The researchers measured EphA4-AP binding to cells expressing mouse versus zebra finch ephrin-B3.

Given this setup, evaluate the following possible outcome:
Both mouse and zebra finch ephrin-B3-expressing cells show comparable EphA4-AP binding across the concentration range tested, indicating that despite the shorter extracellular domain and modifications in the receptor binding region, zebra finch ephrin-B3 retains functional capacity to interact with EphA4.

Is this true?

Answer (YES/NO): NO